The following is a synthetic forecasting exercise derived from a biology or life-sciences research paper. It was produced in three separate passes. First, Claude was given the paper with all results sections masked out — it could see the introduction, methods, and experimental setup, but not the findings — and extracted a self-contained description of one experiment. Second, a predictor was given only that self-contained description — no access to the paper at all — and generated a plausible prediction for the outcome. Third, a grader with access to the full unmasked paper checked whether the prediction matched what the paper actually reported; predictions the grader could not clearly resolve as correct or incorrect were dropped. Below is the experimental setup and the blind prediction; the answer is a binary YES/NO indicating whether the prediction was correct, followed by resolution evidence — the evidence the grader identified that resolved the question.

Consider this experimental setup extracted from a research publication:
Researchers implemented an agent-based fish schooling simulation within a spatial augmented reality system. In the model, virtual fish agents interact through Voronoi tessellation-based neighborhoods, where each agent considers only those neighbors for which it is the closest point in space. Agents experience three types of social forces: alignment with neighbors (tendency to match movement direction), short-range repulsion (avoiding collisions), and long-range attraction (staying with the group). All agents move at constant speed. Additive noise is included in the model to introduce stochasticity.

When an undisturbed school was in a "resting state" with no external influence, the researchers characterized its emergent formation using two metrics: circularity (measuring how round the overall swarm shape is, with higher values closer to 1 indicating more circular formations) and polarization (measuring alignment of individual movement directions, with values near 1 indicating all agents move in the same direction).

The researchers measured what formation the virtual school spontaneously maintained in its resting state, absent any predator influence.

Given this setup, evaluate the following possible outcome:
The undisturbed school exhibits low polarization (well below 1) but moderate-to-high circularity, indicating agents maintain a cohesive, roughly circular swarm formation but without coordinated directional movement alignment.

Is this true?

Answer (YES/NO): NO